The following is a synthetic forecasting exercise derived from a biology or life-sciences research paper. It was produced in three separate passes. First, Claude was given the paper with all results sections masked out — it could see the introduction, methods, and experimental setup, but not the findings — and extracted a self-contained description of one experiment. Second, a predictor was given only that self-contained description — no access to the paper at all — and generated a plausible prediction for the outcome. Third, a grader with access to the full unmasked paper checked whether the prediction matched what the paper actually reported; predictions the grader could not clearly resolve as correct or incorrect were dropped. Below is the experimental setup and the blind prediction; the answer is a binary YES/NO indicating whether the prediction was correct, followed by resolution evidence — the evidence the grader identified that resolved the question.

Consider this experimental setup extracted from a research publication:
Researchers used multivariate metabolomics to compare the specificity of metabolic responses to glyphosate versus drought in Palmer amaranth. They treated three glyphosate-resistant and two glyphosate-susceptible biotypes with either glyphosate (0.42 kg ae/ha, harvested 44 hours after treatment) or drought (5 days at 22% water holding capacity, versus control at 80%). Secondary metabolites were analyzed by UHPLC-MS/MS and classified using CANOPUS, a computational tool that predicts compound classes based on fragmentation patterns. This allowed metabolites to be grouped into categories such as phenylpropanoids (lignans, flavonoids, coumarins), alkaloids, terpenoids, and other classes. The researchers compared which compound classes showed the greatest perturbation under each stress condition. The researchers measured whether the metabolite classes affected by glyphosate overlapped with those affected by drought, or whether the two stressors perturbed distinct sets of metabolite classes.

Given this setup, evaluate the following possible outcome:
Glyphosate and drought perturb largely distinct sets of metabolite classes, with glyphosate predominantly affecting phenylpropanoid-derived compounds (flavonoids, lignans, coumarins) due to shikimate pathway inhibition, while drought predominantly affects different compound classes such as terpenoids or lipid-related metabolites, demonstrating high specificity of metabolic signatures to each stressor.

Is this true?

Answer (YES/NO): NO